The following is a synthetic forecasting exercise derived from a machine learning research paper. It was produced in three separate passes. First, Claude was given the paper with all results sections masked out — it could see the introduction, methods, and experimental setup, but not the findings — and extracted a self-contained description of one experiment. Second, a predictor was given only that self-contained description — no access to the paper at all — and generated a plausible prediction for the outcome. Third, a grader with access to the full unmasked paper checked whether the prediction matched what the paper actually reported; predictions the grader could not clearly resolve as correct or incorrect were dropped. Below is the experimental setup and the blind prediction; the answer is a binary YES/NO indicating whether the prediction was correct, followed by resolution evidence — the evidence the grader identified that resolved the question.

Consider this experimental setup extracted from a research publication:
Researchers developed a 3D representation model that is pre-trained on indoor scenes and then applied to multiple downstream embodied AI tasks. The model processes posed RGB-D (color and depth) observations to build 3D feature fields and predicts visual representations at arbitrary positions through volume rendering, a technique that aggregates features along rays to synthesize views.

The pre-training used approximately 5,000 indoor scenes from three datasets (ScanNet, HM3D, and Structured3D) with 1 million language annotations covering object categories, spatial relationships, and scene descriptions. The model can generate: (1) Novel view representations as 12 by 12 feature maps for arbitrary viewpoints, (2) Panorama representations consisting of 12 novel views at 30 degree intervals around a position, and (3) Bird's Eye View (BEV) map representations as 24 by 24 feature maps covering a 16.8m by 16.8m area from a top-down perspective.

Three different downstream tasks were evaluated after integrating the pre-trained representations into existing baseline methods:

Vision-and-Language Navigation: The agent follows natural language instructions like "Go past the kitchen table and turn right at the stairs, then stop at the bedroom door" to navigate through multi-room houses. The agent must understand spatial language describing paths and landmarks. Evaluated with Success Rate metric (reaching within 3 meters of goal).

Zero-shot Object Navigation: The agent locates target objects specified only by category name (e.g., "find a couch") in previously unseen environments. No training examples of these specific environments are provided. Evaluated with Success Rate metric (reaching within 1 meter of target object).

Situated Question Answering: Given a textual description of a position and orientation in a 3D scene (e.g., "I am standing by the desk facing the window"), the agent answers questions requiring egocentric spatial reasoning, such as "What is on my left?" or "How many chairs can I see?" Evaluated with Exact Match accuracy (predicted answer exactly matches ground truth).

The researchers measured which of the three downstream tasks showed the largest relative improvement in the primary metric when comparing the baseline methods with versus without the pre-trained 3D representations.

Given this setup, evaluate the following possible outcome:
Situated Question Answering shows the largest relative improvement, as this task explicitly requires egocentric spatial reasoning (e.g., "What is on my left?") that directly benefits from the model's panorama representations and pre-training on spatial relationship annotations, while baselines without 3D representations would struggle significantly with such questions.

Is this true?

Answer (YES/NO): NO